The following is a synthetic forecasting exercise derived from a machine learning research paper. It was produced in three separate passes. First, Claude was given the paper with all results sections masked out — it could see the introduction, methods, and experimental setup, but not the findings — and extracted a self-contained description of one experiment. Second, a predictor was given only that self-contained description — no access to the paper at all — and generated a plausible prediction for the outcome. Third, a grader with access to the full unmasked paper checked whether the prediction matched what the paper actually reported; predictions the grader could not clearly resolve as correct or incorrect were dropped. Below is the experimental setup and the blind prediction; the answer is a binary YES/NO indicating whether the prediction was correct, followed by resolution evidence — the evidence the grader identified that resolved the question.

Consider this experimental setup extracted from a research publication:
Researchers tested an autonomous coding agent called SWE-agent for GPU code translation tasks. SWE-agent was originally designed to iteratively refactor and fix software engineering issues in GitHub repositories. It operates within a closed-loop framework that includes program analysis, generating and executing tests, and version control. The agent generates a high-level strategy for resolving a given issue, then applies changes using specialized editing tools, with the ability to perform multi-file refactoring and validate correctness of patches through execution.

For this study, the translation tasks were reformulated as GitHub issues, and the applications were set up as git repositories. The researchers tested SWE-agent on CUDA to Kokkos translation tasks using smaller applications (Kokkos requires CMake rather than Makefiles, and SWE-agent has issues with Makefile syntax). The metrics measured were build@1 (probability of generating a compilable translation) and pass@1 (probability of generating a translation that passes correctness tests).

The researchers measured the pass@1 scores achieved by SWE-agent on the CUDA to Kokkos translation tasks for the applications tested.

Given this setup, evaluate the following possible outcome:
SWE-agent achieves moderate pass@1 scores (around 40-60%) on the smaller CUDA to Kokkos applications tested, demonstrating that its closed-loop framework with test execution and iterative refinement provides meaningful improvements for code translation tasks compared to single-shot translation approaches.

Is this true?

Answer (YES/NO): NO